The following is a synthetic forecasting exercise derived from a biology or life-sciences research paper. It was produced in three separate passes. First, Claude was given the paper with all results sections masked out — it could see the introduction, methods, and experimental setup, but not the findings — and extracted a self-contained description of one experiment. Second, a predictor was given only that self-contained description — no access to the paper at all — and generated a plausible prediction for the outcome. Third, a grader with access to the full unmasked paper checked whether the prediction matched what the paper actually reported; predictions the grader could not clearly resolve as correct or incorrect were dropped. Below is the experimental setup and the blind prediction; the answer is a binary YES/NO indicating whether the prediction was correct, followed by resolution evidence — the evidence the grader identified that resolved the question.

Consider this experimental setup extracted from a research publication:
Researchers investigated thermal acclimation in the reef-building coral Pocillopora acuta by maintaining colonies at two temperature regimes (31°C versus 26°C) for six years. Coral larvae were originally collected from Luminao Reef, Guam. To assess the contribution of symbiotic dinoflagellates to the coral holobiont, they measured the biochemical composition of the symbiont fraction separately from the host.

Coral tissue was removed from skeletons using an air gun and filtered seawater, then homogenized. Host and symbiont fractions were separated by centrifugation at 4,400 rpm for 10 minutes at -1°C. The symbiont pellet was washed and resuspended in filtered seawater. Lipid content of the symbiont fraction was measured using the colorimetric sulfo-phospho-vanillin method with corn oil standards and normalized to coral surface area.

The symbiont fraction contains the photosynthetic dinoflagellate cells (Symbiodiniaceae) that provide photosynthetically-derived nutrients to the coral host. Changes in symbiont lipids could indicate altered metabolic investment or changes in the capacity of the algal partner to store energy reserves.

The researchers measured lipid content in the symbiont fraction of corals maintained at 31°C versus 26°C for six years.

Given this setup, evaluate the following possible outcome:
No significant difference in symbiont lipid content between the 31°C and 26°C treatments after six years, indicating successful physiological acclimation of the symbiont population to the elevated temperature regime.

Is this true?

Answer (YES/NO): NO